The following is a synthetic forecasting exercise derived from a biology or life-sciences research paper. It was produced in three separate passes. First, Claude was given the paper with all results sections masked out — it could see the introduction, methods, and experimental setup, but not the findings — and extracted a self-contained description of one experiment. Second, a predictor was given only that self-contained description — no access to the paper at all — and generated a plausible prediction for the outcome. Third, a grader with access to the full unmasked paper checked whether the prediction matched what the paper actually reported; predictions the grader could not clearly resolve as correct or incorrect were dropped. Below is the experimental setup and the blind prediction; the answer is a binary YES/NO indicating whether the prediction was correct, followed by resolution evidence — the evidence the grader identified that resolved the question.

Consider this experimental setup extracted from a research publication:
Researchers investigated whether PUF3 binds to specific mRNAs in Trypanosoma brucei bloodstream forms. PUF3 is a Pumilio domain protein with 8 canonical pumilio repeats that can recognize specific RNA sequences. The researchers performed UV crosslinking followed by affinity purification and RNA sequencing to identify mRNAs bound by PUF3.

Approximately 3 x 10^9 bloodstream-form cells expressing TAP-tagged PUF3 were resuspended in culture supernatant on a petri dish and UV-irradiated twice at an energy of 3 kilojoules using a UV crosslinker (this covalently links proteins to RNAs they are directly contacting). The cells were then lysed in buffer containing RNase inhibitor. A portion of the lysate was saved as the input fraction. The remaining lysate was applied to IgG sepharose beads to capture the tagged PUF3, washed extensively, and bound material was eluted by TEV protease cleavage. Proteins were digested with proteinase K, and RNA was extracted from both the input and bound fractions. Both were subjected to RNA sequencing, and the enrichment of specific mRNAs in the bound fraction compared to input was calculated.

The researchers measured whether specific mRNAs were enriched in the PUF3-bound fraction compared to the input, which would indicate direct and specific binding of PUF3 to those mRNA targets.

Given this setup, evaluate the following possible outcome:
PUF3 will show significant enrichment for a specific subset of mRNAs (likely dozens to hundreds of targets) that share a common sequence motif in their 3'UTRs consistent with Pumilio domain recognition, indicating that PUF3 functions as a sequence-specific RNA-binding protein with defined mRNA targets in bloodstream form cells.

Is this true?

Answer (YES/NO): NO